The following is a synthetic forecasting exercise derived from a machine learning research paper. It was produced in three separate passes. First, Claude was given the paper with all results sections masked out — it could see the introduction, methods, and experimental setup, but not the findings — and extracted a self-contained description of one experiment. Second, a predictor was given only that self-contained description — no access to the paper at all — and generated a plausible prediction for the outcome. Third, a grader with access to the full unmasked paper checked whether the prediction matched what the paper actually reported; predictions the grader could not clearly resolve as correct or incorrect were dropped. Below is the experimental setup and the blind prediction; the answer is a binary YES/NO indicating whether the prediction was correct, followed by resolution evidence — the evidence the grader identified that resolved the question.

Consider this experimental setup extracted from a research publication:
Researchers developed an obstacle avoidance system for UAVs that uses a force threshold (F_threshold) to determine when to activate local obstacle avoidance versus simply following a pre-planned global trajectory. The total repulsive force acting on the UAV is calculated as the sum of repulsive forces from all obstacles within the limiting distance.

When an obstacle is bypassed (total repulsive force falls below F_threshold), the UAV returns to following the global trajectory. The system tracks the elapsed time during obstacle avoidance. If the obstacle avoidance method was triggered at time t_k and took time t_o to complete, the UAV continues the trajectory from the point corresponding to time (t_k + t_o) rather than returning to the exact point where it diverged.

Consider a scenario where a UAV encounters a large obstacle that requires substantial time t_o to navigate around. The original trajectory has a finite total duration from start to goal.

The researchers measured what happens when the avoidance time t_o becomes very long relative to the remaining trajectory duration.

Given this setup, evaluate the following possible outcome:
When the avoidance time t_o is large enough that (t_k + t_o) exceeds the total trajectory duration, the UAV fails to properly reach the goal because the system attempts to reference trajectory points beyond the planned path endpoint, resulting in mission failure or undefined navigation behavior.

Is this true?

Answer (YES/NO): NO